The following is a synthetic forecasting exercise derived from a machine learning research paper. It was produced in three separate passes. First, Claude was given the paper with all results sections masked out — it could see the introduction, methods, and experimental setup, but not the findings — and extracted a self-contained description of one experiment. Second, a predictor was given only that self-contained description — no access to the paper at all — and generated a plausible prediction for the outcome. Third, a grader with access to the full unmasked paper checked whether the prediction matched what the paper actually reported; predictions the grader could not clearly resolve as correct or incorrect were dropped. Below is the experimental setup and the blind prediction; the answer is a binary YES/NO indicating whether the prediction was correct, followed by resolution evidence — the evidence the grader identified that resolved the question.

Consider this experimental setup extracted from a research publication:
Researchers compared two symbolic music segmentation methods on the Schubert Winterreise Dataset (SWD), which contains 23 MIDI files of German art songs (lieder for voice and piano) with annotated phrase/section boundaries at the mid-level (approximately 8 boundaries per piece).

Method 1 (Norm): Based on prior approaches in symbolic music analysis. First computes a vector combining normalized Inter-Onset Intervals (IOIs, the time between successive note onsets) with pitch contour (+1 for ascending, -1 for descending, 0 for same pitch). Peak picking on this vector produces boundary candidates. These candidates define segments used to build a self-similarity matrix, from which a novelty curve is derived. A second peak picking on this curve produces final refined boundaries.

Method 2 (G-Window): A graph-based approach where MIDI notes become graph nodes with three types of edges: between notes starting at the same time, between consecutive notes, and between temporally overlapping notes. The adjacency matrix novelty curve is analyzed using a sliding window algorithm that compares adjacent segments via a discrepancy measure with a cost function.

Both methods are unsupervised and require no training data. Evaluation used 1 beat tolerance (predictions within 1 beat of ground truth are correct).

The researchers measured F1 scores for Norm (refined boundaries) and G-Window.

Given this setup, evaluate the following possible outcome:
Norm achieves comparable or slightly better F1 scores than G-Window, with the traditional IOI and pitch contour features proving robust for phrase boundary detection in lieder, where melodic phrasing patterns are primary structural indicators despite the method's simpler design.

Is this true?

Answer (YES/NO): YES